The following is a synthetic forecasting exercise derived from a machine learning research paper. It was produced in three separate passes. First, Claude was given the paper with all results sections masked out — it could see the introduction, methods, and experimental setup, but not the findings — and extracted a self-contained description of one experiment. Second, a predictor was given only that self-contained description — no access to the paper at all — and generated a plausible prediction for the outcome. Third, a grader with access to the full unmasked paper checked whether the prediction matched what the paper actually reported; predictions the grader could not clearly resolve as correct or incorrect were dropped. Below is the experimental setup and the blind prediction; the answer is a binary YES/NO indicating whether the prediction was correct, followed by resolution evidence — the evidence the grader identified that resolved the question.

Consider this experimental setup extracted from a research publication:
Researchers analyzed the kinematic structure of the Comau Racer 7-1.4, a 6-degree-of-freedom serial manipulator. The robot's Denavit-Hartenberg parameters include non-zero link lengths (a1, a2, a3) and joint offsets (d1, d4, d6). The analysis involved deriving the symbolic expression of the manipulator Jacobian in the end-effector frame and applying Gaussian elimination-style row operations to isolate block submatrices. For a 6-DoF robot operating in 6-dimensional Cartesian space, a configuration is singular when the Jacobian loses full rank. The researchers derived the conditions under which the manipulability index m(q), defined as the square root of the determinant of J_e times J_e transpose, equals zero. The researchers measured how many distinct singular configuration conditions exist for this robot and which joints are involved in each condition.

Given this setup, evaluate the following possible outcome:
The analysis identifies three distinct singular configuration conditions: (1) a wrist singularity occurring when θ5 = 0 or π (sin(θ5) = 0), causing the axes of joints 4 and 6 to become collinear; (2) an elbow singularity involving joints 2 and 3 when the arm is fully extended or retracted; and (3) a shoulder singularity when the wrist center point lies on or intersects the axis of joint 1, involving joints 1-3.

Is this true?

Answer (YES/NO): NO